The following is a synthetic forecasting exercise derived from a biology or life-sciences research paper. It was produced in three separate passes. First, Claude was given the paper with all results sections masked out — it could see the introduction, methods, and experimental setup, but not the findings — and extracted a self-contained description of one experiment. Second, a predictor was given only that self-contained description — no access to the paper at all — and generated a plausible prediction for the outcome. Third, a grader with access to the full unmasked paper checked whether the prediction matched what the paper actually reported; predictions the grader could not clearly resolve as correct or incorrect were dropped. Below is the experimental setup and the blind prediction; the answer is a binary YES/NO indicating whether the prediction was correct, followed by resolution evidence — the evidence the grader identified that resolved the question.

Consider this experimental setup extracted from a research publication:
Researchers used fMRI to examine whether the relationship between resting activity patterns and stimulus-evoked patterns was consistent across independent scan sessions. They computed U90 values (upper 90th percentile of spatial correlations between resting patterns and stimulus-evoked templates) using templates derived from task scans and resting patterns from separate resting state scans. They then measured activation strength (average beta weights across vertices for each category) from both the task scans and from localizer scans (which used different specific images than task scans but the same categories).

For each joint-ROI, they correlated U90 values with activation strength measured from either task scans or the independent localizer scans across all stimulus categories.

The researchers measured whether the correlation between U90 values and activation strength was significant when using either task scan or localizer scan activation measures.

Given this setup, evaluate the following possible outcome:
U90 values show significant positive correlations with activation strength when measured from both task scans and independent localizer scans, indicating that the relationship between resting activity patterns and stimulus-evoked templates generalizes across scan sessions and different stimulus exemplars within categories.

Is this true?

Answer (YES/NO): YES